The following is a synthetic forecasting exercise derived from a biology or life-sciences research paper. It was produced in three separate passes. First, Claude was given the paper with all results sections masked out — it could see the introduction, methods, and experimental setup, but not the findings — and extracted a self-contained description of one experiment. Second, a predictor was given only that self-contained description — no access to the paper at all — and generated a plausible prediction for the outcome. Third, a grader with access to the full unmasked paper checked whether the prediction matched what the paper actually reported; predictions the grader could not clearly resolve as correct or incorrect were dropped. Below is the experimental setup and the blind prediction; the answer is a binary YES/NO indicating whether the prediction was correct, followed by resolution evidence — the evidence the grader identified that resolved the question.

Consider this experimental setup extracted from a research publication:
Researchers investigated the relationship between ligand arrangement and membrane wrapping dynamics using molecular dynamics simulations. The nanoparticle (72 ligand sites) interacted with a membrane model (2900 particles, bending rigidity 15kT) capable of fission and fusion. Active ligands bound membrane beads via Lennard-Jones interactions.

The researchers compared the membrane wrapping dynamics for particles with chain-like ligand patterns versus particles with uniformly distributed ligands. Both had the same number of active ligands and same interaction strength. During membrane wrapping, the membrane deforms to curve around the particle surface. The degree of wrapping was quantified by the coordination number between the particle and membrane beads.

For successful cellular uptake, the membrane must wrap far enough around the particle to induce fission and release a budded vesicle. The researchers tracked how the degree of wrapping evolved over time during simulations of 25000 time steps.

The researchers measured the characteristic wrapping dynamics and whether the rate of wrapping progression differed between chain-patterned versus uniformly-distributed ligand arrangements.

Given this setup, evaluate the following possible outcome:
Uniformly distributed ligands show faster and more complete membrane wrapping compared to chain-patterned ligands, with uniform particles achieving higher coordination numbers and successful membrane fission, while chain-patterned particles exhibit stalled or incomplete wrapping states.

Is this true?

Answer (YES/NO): NO